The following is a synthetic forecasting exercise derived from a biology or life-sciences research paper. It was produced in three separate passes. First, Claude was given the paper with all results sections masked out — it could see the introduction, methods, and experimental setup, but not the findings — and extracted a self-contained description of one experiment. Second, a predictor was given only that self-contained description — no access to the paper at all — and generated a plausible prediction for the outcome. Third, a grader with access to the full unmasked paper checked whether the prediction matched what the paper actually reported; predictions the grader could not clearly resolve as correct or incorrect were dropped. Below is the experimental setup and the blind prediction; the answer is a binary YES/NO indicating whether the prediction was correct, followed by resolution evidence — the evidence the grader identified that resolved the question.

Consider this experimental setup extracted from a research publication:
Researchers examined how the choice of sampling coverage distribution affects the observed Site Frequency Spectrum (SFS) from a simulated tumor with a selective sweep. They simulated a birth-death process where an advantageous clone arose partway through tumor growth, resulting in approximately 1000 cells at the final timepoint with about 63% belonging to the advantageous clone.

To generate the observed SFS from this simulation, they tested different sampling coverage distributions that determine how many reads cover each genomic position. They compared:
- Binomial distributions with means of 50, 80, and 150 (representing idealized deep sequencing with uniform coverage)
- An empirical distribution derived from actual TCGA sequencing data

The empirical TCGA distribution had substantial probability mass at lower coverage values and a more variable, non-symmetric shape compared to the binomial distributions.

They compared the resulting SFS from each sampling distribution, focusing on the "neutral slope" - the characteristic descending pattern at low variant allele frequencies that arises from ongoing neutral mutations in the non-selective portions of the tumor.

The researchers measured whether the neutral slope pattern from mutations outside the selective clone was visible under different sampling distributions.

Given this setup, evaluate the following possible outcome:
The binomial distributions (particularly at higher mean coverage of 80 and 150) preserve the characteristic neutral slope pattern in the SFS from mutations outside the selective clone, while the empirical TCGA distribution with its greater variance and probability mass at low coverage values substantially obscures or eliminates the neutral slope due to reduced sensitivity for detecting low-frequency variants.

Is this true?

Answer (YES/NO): NO